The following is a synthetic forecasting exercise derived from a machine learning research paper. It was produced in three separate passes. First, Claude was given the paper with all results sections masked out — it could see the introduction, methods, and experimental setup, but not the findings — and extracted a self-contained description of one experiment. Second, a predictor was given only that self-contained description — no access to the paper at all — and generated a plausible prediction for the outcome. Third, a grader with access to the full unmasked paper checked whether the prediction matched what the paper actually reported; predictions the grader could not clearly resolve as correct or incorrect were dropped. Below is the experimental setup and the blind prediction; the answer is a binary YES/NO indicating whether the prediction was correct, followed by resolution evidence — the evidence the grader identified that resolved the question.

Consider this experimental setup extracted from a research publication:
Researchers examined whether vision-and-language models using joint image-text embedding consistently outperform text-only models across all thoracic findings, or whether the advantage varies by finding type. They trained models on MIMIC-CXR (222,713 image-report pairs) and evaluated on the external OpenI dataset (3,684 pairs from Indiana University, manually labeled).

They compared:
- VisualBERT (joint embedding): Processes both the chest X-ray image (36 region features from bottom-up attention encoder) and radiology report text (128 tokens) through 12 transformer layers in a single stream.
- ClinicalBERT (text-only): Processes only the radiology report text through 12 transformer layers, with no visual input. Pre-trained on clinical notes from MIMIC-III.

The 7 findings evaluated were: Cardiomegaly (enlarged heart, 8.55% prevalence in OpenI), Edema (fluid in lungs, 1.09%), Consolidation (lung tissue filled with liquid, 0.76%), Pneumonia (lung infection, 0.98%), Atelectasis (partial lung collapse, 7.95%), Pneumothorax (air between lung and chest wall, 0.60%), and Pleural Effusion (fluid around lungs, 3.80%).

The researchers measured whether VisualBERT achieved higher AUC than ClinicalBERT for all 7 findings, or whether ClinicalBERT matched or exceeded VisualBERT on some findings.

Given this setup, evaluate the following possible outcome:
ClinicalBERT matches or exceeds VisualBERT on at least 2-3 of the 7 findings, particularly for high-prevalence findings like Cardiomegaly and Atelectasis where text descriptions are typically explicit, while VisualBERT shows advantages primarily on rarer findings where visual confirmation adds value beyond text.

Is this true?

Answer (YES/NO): NO